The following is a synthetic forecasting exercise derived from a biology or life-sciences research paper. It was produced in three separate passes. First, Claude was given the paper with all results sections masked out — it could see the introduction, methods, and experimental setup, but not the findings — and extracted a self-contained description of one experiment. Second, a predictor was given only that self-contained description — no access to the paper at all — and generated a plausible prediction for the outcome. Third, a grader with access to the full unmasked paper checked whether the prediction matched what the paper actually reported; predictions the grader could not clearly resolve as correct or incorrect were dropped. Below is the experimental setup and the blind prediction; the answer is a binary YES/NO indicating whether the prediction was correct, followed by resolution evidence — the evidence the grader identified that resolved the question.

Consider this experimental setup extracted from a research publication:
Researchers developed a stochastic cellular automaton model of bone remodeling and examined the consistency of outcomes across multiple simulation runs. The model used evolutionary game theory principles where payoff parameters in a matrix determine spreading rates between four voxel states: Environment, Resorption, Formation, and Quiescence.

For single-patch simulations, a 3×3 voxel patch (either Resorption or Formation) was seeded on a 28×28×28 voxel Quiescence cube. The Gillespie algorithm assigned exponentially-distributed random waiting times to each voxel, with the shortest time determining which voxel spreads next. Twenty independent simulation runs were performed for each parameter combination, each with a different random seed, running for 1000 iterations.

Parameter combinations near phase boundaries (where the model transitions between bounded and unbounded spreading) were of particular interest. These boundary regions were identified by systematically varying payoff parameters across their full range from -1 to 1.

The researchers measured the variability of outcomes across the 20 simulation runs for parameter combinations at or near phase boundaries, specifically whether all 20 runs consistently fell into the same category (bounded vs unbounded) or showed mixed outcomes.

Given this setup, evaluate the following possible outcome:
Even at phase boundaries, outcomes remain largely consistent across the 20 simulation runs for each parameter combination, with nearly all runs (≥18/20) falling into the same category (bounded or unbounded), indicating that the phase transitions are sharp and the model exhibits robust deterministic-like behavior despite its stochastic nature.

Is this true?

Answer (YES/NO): NO